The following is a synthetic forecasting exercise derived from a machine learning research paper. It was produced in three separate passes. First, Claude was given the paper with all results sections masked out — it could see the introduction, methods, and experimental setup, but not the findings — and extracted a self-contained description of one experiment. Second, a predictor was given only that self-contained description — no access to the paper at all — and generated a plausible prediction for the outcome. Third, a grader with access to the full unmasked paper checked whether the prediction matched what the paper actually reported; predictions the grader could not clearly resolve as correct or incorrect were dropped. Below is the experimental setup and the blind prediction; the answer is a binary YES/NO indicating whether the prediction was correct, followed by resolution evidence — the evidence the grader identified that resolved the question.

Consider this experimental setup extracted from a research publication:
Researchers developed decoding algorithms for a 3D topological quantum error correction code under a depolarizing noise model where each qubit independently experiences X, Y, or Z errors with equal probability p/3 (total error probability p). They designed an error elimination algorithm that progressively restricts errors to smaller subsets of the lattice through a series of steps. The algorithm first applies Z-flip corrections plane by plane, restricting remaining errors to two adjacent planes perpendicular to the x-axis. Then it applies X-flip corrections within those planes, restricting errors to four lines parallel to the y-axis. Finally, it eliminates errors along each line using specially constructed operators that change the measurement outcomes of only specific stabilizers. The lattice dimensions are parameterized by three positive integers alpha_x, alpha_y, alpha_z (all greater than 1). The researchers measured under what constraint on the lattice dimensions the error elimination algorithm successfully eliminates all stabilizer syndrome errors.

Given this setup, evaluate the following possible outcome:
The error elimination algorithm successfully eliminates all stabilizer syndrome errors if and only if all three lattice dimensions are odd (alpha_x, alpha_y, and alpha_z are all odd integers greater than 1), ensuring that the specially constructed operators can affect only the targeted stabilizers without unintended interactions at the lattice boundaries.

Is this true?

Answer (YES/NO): NO